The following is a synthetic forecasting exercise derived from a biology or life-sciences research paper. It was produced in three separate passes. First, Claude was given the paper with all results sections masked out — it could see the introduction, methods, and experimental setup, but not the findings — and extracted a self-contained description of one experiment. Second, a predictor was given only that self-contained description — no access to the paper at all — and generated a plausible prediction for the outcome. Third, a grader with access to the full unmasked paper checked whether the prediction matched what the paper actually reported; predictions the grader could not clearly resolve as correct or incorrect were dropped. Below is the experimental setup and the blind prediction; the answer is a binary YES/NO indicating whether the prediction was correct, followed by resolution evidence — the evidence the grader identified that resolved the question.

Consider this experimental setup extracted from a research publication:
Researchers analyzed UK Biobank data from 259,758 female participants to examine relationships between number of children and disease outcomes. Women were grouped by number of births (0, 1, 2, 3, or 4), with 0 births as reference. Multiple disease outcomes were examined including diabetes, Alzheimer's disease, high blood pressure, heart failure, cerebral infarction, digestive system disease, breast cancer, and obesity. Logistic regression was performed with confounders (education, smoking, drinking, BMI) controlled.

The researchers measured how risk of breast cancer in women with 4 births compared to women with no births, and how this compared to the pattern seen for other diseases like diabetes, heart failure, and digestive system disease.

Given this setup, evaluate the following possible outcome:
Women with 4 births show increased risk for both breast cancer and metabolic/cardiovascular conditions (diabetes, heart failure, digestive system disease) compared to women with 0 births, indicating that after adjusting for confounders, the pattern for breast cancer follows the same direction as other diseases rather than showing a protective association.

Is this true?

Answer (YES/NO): NO